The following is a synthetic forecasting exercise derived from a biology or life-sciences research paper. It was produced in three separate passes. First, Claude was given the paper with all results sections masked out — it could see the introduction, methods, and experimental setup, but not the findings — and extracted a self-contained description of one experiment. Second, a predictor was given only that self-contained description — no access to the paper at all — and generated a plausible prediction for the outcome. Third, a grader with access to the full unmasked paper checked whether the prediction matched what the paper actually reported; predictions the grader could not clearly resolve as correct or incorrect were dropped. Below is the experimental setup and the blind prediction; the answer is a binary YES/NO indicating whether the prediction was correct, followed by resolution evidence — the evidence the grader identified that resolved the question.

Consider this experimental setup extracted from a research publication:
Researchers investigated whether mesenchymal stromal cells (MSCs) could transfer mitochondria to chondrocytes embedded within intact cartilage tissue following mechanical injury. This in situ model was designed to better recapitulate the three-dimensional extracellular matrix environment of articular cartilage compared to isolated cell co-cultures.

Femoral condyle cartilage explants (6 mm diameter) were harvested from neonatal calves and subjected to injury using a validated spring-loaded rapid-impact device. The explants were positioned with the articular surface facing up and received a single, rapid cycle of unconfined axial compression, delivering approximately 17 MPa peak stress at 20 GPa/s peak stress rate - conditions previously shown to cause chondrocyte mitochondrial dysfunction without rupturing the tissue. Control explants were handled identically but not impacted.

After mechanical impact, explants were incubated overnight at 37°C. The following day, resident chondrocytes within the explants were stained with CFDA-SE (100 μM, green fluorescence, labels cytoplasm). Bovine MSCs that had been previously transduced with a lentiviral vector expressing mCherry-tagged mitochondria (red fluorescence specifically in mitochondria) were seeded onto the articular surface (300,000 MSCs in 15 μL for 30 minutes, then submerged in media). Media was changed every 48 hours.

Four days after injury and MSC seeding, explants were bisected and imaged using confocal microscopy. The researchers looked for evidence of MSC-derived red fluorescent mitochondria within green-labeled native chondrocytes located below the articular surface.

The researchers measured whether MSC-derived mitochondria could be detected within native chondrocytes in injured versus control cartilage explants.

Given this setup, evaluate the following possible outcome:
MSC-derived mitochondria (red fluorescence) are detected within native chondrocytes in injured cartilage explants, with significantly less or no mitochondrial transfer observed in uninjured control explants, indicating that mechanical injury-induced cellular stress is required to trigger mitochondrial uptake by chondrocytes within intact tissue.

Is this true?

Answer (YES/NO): YES